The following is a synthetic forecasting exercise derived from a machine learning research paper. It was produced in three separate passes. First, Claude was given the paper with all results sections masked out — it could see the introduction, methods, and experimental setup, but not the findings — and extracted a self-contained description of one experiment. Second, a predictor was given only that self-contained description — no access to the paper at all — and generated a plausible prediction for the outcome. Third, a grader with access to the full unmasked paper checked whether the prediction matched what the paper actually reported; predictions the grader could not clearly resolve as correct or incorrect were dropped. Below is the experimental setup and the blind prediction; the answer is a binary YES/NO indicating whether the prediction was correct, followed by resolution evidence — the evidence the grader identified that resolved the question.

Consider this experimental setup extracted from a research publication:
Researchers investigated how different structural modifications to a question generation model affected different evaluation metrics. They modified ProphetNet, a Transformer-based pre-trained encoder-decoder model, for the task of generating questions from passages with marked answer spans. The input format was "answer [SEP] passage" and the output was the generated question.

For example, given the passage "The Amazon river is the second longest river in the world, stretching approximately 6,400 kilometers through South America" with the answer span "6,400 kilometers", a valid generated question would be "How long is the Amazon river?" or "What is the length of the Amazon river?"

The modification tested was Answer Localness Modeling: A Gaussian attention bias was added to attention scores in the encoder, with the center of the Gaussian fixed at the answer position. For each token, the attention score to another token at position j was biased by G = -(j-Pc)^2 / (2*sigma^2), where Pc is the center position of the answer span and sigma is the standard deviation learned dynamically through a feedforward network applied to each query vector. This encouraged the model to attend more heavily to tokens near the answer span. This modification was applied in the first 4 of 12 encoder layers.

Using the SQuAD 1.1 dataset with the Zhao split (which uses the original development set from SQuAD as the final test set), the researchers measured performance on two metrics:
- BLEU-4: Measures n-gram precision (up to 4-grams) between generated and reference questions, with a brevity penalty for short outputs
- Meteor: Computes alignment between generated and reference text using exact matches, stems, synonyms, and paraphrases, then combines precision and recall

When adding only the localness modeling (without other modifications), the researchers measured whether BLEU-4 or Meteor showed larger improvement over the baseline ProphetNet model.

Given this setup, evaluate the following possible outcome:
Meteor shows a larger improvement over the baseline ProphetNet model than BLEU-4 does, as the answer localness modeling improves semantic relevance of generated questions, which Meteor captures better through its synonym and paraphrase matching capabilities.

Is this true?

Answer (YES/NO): YES